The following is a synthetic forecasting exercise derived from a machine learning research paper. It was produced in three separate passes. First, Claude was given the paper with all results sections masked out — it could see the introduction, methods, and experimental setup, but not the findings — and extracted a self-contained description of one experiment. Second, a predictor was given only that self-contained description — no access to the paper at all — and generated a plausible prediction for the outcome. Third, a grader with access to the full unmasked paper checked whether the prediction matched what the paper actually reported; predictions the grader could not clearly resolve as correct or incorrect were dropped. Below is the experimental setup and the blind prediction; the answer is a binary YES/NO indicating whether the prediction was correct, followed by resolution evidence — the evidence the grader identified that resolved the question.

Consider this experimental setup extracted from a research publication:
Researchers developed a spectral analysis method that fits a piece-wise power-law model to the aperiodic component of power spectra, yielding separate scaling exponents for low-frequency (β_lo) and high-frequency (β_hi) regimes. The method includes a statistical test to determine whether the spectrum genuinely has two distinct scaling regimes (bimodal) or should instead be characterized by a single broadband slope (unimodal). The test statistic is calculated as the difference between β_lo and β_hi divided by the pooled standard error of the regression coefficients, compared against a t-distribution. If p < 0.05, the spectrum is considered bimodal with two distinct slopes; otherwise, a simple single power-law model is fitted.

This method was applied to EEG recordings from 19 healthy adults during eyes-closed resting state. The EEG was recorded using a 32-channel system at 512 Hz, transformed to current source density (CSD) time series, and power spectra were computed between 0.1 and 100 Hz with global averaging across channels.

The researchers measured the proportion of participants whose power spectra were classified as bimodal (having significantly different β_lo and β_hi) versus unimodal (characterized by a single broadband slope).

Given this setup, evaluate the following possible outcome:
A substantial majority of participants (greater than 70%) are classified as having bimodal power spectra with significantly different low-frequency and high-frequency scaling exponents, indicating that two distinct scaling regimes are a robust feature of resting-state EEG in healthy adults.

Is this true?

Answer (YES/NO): YES